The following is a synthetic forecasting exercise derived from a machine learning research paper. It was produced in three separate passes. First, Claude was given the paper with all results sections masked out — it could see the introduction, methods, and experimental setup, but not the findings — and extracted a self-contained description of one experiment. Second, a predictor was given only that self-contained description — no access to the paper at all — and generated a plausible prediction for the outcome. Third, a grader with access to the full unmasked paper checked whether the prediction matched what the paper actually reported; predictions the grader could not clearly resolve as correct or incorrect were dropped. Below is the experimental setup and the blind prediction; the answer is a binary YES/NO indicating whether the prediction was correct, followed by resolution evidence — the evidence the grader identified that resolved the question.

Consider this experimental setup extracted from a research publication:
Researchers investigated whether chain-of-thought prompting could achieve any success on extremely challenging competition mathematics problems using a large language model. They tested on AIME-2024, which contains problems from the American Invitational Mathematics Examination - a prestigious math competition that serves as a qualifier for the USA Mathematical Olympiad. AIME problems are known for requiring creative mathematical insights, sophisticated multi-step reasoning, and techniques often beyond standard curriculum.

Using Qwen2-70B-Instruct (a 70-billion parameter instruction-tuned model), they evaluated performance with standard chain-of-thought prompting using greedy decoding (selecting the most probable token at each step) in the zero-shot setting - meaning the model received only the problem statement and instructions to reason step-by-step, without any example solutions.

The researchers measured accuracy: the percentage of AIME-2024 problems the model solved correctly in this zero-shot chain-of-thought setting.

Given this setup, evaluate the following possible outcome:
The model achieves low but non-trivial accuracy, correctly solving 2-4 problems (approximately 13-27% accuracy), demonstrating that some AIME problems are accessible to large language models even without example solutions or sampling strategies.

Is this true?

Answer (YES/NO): NO